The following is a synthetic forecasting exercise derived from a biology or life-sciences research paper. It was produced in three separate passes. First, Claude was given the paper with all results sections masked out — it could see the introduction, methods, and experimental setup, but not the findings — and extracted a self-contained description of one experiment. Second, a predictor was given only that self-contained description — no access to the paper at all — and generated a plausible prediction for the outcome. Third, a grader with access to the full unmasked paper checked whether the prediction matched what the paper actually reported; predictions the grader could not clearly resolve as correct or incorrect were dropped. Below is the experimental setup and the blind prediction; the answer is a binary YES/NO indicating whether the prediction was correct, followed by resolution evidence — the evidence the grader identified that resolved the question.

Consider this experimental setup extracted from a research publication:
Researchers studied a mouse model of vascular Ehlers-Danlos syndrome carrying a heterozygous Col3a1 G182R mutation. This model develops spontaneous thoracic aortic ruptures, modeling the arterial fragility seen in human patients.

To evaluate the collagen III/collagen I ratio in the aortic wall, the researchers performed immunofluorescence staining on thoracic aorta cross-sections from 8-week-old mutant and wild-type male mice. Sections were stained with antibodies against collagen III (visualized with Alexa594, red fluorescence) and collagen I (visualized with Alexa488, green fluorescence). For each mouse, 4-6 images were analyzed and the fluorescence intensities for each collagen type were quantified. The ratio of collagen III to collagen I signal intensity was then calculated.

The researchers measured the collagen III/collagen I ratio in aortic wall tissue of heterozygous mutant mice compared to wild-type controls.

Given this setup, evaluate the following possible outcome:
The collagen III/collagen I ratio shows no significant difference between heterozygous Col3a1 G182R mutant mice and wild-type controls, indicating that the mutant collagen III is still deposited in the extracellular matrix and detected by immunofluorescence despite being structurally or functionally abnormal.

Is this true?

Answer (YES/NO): NO